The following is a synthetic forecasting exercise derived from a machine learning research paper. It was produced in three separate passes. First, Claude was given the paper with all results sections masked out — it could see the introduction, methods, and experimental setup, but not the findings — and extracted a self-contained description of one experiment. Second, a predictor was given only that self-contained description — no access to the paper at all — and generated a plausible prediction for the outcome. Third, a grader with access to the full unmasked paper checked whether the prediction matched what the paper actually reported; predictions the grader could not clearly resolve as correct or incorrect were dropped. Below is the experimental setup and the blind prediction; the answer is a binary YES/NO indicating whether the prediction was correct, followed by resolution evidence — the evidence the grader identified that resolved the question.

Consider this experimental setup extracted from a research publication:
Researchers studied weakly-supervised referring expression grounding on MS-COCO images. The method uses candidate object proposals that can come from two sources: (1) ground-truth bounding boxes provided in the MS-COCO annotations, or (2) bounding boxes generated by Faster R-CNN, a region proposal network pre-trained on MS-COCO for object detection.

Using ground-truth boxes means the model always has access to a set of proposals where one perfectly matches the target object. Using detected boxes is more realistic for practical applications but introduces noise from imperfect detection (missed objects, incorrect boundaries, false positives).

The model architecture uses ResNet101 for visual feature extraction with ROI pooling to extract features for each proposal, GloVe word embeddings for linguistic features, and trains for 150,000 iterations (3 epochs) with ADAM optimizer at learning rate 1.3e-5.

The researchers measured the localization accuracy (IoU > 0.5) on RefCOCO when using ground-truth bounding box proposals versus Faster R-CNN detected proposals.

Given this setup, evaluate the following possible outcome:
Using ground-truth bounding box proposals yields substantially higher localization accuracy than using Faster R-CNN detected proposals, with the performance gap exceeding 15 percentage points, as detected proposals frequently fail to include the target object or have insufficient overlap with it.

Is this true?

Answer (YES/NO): NO